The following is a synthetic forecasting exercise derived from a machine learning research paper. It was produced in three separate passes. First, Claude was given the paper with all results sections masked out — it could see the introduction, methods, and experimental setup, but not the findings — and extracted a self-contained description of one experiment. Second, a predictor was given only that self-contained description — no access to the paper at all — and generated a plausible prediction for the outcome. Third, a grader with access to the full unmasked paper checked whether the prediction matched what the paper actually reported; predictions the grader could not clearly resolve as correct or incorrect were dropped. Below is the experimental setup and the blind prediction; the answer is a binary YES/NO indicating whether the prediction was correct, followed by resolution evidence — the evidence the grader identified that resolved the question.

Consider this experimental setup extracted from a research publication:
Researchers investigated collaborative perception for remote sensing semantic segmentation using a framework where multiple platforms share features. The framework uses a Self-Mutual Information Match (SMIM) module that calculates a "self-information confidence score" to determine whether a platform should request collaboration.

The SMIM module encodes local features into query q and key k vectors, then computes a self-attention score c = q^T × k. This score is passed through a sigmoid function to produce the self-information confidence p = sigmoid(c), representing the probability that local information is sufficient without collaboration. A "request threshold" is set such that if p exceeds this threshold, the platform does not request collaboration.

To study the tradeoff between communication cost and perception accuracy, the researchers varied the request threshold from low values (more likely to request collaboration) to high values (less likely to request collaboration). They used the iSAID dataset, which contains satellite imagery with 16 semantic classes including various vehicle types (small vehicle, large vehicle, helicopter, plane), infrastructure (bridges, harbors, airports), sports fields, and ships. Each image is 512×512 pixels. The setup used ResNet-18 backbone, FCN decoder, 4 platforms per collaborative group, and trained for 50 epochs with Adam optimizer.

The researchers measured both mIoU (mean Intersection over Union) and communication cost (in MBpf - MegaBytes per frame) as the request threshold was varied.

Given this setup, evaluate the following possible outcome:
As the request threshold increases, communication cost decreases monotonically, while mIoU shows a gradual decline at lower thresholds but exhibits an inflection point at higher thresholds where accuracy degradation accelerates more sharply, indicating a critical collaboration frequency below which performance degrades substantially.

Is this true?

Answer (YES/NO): NO